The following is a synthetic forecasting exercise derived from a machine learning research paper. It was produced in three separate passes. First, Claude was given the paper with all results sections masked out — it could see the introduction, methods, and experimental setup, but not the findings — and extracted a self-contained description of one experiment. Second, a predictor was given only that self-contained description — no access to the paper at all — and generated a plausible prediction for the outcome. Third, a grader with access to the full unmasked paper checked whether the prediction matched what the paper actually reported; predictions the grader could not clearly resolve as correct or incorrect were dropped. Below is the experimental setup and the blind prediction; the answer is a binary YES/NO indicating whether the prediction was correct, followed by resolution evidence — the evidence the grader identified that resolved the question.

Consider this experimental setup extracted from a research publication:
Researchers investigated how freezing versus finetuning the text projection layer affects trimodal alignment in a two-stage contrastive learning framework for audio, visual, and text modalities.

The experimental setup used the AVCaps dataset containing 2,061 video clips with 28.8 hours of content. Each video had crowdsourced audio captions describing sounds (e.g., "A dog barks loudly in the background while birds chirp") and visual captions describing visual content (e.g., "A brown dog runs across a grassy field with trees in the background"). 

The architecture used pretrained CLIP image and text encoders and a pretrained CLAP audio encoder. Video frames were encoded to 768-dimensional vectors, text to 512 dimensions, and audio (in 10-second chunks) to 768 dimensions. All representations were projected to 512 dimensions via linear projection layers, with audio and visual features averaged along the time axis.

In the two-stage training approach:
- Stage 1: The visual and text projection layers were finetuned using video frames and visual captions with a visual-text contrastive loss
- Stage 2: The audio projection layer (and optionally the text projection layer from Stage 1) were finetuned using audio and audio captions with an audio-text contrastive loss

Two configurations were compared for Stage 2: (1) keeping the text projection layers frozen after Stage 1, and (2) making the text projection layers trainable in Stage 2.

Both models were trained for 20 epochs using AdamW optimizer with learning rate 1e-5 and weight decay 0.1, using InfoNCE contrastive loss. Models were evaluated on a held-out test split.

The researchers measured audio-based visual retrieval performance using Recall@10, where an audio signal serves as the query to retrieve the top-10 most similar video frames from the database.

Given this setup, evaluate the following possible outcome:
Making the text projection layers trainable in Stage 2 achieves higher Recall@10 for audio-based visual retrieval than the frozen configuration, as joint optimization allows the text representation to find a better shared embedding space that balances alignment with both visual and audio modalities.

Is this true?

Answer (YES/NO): YES